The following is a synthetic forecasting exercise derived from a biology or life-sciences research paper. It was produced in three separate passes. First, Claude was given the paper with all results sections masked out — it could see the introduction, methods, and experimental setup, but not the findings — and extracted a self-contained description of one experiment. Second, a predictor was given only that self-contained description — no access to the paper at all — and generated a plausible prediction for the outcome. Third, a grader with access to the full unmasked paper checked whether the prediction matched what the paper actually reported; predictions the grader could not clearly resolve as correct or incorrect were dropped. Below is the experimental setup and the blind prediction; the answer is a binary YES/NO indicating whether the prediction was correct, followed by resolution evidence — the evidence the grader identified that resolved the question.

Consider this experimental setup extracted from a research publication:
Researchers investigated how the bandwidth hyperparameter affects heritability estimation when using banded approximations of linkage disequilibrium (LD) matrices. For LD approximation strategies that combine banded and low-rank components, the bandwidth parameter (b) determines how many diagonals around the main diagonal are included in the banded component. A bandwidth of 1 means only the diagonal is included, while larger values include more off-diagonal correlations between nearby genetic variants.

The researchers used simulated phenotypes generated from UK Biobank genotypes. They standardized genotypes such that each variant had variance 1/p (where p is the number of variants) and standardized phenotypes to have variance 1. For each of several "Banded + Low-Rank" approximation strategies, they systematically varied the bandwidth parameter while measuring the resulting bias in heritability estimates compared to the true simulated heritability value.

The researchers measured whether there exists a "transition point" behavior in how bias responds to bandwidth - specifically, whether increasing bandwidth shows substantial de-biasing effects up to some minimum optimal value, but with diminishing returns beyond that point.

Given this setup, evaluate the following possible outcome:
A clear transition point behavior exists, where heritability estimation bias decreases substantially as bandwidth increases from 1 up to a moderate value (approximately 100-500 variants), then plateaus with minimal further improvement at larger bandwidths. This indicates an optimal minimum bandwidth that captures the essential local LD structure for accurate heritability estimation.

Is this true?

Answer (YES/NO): YES